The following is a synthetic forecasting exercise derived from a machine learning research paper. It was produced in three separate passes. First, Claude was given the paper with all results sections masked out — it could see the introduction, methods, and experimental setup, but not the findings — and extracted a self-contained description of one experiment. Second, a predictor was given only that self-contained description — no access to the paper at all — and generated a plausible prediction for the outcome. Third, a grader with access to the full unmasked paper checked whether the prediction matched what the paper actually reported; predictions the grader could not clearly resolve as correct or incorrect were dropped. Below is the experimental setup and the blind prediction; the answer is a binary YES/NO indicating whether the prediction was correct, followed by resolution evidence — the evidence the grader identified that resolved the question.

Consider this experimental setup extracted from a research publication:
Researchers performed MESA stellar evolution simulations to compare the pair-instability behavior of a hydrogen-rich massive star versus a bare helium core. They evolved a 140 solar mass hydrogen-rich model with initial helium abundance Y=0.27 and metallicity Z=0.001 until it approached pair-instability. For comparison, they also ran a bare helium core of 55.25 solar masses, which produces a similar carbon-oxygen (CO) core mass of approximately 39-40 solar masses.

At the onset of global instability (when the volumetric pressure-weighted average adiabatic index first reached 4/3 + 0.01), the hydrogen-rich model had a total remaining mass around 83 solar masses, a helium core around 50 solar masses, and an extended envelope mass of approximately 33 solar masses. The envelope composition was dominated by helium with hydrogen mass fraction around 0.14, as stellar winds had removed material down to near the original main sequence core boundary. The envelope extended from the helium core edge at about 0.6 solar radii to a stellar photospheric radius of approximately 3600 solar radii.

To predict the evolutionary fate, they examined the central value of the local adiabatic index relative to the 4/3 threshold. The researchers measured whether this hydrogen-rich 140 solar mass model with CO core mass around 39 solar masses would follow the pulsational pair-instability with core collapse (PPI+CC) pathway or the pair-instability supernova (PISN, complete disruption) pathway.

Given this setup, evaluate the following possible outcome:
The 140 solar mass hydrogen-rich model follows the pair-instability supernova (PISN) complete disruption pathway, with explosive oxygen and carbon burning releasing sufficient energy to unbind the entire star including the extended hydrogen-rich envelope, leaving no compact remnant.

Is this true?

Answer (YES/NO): NO